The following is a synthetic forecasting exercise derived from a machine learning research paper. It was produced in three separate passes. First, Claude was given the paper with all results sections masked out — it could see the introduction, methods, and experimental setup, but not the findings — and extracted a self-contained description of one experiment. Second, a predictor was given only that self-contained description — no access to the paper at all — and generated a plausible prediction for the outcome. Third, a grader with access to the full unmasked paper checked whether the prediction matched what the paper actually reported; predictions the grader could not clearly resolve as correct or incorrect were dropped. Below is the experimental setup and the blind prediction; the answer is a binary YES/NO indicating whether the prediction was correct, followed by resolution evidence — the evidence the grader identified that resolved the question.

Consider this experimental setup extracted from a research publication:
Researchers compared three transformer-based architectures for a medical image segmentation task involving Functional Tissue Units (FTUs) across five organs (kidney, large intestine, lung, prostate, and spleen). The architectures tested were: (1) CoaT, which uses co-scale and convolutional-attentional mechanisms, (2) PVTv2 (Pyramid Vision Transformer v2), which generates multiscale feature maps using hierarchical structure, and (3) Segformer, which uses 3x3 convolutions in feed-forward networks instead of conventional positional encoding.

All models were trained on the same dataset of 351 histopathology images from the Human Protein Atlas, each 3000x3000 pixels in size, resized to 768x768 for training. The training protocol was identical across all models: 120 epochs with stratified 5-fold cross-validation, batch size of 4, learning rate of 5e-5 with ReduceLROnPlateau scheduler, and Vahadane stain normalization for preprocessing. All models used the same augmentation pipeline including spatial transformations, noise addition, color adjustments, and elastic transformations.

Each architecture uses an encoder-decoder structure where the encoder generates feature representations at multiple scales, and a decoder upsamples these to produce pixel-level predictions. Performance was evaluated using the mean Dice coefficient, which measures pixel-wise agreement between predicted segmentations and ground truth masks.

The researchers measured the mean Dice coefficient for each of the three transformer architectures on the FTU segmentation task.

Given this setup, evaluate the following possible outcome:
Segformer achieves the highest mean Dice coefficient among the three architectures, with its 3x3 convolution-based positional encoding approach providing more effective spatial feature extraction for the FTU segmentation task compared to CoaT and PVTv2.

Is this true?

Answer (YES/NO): NO